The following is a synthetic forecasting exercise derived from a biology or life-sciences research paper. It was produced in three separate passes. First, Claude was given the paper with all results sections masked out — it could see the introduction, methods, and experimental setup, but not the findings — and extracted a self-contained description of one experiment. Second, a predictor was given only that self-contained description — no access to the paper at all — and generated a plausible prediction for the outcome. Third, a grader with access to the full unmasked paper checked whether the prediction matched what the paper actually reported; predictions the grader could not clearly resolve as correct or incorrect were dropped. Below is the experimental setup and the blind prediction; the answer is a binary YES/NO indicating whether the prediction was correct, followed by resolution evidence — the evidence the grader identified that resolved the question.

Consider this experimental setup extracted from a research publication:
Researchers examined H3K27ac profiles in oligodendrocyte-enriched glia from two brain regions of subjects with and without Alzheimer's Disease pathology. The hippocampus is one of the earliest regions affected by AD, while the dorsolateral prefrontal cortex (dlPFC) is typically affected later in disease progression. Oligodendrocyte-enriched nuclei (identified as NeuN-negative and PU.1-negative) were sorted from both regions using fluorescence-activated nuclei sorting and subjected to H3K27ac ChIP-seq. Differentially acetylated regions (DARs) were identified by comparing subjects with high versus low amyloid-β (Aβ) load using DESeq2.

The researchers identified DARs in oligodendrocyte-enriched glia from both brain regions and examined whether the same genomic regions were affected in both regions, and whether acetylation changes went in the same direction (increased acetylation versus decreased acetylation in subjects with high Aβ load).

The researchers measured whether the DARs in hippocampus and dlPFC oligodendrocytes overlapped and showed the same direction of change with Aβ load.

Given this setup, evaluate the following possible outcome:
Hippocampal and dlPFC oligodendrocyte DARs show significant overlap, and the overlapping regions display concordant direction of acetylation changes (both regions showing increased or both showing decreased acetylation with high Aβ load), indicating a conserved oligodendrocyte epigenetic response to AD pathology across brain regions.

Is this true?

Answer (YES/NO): NO